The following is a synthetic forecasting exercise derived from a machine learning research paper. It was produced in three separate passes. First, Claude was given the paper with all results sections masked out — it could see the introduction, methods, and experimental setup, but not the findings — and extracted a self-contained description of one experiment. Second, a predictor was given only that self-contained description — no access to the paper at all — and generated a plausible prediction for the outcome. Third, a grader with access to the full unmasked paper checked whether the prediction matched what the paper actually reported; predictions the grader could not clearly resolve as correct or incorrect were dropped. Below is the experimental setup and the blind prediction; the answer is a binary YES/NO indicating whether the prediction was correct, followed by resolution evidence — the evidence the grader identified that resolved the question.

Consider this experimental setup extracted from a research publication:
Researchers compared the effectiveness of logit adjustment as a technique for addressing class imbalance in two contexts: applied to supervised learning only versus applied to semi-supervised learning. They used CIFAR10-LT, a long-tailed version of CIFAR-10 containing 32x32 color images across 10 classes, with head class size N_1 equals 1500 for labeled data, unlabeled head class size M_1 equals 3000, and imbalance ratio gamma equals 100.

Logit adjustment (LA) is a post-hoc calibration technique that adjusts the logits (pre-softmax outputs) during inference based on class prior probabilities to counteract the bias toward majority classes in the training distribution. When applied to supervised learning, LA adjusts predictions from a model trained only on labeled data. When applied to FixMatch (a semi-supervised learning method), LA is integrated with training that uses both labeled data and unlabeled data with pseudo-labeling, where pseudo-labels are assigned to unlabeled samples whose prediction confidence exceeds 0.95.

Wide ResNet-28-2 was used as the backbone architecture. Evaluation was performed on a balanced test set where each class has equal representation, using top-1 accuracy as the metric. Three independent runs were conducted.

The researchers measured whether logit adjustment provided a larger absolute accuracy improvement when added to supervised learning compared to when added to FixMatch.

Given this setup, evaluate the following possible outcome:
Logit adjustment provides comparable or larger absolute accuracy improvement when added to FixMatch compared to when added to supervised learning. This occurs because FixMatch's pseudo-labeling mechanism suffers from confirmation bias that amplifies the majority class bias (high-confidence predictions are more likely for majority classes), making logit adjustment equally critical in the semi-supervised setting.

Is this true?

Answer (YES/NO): NO